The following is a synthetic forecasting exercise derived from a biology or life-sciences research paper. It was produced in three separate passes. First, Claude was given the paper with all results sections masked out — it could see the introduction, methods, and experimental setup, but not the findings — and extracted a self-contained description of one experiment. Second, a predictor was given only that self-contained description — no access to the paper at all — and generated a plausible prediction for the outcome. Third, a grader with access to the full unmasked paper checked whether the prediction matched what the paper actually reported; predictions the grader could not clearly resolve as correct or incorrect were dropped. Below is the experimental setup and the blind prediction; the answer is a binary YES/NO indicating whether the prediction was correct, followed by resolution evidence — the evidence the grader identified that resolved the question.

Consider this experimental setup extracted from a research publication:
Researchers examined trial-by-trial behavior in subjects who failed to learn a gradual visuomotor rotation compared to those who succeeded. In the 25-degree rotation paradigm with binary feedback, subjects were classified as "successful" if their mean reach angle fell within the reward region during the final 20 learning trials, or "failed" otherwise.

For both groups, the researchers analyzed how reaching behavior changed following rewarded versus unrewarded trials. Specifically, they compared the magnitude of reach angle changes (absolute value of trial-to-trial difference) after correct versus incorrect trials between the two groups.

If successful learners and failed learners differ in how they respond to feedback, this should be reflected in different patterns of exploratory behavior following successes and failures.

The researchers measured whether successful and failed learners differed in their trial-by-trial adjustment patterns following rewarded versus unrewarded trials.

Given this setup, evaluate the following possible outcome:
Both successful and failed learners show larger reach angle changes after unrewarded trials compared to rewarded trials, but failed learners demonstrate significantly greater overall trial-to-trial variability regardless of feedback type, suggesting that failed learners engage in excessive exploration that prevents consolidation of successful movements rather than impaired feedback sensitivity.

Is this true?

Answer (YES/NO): NO